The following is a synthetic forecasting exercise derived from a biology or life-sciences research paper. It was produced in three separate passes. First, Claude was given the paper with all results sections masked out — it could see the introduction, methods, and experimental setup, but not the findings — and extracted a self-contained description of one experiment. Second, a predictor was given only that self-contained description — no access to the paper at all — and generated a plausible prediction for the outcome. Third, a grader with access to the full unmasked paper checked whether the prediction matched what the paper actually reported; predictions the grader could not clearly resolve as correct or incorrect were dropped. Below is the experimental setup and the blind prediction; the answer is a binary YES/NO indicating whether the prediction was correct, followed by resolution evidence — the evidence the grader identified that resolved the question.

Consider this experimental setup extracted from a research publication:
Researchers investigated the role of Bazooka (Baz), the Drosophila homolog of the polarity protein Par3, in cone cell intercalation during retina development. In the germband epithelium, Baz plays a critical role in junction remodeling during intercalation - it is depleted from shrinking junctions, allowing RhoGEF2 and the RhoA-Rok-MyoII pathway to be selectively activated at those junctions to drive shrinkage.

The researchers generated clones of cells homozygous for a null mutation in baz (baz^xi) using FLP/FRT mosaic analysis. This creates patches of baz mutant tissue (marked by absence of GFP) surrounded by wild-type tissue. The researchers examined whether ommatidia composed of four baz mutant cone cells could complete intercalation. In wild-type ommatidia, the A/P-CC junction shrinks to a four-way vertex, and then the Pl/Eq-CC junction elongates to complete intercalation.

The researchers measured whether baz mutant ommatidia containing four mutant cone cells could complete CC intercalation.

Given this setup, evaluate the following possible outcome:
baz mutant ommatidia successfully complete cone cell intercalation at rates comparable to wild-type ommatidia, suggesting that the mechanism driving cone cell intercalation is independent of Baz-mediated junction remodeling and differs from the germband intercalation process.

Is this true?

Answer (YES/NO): YES